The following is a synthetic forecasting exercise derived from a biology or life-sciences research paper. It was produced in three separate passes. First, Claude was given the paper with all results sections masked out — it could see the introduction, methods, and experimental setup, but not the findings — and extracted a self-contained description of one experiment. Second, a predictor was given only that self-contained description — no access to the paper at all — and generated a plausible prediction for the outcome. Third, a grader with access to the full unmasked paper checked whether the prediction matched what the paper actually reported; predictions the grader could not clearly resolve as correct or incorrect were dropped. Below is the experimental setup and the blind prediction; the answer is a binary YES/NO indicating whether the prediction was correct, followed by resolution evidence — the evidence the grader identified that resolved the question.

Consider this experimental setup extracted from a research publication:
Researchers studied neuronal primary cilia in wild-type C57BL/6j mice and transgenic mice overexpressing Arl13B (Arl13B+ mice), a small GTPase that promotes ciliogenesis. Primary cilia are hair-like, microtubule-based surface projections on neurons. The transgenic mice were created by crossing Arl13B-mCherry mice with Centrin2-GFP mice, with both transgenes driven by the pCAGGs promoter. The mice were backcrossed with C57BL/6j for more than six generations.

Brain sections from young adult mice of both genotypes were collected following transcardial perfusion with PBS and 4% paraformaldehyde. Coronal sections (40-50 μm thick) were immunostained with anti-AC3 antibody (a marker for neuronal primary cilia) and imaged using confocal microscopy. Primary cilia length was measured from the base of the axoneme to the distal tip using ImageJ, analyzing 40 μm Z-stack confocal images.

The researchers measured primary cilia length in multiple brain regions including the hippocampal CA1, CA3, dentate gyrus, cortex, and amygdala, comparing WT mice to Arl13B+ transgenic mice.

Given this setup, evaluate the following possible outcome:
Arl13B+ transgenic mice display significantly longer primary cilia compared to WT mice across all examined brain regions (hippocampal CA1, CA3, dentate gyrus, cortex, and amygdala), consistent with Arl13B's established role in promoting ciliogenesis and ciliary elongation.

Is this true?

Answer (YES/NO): NO